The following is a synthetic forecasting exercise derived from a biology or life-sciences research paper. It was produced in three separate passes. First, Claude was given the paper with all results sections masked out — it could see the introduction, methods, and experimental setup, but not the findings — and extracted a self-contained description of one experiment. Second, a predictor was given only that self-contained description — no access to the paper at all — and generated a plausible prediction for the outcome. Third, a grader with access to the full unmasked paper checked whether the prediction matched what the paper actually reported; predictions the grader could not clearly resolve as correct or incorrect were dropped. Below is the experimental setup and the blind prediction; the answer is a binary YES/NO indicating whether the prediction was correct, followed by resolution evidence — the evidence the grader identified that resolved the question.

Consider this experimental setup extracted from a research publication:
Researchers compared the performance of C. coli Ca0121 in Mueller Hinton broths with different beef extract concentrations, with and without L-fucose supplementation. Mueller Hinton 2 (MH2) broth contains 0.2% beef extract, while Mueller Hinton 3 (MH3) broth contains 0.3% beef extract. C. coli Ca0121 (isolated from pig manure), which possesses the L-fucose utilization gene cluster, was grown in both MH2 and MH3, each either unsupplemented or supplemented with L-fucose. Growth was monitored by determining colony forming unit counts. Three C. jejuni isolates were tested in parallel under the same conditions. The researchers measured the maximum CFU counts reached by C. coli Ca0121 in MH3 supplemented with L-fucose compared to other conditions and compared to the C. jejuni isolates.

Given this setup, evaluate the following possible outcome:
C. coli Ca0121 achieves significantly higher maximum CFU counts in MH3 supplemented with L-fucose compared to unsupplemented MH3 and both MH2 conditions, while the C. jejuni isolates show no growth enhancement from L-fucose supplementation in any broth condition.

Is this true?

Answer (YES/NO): YES